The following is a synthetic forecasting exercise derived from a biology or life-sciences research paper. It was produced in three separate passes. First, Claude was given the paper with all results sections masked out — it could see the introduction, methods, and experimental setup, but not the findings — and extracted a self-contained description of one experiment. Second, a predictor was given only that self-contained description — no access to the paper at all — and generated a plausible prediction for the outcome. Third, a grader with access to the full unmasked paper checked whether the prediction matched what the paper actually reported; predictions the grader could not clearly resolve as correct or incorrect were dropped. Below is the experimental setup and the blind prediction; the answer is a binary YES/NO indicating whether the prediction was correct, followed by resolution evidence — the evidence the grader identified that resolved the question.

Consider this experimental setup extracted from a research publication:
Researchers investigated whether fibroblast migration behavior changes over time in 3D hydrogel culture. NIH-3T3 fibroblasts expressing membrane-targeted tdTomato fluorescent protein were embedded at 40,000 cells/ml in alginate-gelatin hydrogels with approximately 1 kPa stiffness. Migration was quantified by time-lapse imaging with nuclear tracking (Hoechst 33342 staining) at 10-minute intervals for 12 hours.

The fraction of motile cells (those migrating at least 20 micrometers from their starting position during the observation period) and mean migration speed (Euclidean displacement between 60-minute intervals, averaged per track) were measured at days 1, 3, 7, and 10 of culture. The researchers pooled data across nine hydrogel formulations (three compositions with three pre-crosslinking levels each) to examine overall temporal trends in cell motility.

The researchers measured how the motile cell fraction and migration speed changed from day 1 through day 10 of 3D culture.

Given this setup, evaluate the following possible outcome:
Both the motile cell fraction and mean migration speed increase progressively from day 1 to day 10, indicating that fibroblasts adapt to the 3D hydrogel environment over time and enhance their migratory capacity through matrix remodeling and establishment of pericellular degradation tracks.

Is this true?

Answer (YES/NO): NO